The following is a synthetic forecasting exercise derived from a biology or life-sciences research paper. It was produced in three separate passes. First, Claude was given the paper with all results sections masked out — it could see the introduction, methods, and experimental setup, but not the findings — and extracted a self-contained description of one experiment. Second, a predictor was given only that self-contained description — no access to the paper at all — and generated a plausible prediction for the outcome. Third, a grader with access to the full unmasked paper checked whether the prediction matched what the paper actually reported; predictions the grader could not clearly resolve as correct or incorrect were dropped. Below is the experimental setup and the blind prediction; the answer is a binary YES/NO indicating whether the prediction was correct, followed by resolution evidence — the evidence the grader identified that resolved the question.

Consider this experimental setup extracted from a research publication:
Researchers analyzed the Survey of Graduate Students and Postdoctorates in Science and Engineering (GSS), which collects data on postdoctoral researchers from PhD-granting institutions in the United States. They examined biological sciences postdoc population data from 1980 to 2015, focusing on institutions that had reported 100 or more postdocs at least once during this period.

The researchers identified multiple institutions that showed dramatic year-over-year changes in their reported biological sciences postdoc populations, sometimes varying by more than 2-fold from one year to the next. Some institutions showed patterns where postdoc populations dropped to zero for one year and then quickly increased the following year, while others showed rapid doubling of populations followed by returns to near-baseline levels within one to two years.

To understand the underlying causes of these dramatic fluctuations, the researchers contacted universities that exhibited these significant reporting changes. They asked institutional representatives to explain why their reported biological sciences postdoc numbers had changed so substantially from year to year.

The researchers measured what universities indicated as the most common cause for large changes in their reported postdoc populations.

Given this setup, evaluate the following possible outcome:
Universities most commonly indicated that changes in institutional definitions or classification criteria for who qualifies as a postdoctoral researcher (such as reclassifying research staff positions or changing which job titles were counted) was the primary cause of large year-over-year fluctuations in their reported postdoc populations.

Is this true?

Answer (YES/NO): NO